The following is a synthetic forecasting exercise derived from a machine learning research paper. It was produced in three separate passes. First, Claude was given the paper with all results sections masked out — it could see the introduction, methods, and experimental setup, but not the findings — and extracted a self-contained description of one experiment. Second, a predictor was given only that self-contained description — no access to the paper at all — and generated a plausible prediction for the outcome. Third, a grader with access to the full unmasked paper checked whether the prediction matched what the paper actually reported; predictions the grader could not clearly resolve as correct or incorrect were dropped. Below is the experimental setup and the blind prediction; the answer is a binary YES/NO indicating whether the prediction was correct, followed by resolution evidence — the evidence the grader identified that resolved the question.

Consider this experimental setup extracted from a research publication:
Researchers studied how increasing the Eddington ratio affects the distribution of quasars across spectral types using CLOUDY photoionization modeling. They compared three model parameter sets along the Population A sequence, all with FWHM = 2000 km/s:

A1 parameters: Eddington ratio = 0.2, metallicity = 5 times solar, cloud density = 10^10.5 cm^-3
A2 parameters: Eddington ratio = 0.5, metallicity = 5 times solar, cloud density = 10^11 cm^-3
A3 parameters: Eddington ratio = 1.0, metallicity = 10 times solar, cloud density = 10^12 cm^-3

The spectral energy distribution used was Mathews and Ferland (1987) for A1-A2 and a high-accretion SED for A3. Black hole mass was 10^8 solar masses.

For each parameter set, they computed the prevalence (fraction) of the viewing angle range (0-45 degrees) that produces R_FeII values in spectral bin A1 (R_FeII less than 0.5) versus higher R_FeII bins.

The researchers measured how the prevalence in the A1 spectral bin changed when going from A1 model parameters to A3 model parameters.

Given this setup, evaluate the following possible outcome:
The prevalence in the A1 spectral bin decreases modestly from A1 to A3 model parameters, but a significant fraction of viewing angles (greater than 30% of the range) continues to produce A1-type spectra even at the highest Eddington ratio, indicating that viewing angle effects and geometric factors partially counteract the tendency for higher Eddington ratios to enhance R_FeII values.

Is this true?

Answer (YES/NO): NO